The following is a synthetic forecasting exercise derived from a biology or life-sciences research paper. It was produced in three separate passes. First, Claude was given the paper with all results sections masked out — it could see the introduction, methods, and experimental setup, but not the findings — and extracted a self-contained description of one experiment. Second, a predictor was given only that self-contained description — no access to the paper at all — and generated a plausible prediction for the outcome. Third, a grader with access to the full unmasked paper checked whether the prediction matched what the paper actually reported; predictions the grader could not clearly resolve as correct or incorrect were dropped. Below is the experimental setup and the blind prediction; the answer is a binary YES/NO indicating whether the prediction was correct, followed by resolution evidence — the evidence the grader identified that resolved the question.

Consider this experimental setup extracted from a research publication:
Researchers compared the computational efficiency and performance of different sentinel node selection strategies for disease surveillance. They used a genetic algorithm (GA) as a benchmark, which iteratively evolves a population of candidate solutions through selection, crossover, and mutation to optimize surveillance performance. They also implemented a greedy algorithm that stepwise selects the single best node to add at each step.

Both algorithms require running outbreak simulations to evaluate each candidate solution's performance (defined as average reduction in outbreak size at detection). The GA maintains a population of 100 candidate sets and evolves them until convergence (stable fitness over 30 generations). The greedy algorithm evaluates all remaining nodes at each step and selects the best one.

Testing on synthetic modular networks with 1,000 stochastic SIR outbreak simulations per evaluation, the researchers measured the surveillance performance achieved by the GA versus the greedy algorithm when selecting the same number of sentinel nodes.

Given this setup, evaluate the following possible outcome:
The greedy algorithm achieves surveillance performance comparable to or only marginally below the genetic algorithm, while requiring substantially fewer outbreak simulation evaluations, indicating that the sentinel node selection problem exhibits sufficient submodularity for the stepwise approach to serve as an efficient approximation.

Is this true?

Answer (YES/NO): YES